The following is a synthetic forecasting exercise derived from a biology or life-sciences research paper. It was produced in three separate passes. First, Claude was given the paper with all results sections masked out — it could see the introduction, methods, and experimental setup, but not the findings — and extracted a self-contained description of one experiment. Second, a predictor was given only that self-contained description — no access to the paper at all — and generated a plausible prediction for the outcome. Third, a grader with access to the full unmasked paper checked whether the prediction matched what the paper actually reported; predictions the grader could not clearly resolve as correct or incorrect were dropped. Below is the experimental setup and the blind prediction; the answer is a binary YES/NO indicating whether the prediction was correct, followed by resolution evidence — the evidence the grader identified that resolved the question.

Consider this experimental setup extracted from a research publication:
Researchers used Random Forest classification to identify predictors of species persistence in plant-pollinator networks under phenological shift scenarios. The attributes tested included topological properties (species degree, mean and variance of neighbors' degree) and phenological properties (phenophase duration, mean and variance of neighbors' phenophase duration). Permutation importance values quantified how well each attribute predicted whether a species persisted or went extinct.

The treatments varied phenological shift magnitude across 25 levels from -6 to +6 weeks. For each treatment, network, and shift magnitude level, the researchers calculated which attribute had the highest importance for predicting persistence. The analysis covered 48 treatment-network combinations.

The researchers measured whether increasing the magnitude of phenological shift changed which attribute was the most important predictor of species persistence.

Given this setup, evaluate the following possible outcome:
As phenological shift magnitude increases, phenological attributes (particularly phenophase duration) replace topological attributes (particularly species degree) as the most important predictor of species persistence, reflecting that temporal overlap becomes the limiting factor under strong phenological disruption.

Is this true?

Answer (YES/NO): NO